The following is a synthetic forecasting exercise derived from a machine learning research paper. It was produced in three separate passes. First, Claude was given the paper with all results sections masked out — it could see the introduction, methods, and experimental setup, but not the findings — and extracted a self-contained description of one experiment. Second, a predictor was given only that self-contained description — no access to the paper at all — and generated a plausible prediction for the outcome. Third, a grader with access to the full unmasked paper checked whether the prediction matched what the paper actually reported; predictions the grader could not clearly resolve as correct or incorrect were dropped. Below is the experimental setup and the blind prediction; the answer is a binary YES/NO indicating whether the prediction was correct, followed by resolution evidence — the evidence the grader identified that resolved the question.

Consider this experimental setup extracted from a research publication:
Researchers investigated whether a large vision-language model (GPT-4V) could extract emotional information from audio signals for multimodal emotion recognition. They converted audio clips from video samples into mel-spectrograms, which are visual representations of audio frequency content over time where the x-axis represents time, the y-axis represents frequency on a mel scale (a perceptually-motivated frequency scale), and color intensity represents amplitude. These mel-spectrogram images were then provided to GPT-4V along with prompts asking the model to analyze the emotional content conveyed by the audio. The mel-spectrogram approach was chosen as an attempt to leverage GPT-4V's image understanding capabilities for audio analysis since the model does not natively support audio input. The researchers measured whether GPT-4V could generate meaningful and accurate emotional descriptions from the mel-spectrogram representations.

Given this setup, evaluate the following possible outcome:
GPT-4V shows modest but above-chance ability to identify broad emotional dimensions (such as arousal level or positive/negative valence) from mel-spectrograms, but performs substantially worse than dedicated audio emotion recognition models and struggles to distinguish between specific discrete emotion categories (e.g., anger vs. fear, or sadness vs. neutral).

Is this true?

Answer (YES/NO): NO